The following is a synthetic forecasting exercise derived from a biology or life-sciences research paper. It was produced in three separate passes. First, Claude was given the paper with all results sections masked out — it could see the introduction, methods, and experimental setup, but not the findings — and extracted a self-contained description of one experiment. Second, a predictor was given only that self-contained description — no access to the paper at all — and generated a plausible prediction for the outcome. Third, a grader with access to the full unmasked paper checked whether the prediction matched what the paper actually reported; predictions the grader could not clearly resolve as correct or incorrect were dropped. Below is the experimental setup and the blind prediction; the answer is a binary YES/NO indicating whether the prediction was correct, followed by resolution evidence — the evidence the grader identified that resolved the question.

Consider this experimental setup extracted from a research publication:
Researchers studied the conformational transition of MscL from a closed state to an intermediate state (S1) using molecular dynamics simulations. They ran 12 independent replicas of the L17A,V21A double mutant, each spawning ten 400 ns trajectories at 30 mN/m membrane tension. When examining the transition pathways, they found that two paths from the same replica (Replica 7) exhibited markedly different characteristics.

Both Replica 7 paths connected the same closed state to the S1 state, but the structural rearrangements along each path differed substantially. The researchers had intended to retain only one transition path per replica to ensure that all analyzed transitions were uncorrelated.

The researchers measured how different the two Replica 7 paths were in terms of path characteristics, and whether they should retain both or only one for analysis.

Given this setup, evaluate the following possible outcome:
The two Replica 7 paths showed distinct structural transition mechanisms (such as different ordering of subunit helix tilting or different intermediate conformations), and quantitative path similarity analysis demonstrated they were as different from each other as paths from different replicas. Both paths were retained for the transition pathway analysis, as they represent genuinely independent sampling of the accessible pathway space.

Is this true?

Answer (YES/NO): NO